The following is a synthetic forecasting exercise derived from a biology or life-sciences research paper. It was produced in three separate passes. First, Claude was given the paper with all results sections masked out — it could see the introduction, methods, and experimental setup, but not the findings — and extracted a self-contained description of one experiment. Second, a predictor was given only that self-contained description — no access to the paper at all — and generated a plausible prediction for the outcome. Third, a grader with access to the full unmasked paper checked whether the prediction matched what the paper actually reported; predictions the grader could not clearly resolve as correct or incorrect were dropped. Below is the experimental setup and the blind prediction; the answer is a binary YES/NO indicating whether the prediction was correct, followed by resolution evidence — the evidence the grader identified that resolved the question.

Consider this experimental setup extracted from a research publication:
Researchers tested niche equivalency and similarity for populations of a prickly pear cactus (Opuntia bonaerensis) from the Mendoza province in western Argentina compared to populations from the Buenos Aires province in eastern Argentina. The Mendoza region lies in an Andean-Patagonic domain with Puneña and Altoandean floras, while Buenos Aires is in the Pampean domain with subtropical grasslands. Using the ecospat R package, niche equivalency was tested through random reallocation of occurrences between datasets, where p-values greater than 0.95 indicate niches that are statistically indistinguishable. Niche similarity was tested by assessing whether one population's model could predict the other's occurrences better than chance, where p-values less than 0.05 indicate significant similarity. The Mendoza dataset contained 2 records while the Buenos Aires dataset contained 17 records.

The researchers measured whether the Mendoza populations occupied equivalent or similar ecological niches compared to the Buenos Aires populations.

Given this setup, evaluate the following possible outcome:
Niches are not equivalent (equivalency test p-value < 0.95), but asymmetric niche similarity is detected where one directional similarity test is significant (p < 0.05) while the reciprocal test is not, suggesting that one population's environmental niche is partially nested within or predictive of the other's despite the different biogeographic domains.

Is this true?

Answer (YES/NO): NO